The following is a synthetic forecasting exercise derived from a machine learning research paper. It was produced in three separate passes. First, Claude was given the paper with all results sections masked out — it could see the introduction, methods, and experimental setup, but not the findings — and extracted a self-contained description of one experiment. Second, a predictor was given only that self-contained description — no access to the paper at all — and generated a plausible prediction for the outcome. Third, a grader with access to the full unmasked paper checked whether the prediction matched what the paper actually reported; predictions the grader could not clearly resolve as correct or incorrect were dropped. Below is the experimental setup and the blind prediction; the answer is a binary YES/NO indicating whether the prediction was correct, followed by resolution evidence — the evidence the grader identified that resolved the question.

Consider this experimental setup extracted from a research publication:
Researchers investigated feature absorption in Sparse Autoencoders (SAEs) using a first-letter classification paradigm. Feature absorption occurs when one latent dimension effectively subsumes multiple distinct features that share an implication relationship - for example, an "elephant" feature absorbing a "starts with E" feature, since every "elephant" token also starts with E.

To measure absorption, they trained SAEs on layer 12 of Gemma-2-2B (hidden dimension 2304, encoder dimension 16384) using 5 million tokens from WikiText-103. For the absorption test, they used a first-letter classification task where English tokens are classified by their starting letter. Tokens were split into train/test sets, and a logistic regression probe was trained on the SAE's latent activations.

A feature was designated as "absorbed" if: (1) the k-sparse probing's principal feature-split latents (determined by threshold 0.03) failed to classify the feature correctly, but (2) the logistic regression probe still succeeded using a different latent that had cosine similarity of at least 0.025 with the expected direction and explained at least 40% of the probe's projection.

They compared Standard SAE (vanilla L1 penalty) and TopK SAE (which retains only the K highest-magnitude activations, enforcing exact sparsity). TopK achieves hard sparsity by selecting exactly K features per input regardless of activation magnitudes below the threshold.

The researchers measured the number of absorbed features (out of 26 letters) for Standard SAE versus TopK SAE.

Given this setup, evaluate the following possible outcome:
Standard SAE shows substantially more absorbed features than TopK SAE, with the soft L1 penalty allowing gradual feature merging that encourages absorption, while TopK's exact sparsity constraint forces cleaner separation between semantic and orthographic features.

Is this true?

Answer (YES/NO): NO